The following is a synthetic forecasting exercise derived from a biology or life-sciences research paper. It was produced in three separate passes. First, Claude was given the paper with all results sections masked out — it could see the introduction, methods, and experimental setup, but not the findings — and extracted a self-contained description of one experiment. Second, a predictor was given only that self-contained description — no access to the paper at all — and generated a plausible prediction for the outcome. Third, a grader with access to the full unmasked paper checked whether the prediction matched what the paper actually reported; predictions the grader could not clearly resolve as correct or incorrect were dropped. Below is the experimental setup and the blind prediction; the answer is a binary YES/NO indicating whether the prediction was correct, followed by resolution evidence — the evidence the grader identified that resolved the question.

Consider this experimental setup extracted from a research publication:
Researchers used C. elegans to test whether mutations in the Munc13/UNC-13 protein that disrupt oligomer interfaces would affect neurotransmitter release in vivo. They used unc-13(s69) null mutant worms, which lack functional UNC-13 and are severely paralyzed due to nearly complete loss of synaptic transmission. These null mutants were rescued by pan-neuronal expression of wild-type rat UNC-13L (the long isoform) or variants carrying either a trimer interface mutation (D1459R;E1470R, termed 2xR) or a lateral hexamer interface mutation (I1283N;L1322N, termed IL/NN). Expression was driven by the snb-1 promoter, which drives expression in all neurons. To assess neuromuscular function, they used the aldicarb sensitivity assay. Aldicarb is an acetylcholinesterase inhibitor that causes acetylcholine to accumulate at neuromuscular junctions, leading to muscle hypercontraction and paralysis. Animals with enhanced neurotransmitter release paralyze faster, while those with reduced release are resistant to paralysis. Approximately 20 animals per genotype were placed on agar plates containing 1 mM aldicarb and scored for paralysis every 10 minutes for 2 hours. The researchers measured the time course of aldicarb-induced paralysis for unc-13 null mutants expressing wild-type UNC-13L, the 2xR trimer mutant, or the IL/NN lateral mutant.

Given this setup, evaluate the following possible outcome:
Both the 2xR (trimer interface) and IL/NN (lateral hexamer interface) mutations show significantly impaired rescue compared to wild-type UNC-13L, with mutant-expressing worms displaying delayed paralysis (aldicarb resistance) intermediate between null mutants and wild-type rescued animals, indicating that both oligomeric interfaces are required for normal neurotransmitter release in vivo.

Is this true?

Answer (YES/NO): NO